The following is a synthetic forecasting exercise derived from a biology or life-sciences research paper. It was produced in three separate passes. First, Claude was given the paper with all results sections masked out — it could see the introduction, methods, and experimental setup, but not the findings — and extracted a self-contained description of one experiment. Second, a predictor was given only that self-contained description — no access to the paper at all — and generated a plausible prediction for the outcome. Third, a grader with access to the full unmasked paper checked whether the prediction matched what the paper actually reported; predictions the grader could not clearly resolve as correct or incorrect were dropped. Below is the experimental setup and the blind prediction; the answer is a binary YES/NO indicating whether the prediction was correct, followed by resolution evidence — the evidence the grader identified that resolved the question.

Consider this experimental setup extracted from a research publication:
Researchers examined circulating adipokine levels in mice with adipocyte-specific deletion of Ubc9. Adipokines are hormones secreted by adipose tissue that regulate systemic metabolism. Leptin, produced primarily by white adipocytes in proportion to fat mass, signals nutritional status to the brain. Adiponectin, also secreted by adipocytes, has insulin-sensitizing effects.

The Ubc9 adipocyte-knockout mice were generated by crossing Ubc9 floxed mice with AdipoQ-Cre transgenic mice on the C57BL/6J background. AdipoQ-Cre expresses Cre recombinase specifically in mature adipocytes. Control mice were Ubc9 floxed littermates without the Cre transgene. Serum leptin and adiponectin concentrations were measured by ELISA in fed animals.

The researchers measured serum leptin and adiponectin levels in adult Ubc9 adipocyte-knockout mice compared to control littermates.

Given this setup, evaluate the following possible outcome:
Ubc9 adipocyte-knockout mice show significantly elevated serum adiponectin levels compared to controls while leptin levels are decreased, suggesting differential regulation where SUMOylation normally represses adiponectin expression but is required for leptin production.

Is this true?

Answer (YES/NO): NO